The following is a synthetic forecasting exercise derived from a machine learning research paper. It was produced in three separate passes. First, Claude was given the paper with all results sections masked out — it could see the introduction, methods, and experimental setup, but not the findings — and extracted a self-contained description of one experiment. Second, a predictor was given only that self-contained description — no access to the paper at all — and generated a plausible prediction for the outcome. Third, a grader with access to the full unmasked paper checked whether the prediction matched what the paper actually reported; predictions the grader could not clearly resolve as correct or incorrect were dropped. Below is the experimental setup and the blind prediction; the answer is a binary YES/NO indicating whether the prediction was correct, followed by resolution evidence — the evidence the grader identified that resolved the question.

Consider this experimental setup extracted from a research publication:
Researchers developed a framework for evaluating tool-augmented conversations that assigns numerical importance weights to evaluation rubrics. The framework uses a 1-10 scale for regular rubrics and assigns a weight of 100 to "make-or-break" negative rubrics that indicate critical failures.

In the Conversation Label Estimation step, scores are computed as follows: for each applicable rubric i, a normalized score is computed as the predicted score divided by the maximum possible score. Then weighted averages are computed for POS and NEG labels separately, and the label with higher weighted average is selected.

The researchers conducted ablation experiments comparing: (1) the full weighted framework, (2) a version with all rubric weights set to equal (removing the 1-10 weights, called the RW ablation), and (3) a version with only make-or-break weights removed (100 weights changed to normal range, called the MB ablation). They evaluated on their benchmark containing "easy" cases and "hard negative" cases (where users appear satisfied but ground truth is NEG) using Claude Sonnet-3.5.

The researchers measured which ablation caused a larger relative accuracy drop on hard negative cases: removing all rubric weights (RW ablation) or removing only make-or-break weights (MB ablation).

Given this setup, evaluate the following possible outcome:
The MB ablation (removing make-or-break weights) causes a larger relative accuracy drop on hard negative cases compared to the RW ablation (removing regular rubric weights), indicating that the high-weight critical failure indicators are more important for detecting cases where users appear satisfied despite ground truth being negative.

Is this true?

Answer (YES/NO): NO